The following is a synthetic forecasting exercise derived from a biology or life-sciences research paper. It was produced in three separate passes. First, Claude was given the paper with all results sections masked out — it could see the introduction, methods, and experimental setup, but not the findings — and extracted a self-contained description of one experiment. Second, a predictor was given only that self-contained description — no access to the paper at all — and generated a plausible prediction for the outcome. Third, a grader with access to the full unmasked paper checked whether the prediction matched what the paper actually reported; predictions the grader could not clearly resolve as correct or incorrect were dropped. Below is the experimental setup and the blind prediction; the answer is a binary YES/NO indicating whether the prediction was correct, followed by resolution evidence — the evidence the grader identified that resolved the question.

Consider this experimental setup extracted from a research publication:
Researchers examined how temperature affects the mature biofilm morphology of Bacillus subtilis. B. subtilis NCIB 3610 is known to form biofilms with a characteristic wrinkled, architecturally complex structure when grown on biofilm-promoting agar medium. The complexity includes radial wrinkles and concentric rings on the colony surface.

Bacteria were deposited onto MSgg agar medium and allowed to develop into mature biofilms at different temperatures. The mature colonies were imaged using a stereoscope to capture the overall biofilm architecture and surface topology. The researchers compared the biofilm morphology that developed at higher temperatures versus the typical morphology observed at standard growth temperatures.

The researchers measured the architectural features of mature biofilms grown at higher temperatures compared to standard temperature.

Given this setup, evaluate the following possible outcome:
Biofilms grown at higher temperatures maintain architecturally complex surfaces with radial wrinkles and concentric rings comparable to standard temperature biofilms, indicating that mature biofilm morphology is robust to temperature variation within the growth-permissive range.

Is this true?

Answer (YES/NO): NO